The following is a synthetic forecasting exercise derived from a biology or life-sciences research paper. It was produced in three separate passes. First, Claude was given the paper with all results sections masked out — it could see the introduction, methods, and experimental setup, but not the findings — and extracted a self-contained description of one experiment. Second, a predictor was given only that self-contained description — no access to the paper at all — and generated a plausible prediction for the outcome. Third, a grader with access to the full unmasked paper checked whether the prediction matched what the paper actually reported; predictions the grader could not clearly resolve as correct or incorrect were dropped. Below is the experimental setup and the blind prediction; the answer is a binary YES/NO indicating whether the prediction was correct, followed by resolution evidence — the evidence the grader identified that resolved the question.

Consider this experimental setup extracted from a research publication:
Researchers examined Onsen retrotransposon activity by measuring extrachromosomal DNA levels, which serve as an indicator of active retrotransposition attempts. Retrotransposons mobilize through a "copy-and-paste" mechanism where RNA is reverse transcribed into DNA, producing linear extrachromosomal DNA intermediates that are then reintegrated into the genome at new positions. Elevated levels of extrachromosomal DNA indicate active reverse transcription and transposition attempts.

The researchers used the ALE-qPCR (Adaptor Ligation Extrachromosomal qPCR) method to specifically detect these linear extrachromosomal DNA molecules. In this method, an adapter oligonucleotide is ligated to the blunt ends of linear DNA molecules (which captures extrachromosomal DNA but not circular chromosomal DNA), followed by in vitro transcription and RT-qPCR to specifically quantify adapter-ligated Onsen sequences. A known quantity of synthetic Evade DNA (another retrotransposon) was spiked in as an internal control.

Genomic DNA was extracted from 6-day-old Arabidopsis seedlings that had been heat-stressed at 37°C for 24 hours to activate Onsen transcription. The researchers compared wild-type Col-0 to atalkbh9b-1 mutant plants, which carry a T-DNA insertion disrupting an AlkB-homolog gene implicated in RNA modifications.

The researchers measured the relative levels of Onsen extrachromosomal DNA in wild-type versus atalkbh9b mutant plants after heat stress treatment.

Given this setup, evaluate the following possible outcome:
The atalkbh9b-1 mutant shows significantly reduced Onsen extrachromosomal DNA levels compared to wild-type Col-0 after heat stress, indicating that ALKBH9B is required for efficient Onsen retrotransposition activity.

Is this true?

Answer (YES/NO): YES